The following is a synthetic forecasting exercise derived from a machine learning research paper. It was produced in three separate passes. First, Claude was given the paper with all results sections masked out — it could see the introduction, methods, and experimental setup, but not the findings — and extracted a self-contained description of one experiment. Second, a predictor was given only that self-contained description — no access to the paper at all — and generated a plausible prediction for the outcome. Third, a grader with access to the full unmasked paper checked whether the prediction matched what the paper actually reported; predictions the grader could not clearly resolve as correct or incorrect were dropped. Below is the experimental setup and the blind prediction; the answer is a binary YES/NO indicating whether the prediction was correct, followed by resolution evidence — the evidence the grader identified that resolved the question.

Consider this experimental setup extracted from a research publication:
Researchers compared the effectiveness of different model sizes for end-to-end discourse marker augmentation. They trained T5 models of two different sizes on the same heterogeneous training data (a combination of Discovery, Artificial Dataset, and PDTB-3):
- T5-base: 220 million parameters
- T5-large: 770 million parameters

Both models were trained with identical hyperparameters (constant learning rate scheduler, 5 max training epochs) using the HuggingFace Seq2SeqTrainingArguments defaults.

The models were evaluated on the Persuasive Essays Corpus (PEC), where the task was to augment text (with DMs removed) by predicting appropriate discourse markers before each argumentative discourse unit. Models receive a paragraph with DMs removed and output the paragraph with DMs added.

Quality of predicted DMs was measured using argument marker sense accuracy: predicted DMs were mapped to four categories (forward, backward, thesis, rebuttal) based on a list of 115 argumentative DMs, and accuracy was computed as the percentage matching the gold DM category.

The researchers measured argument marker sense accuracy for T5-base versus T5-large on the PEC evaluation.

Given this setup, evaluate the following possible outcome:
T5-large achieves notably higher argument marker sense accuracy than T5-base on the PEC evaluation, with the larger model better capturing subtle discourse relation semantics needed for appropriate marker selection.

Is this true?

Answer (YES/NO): NO